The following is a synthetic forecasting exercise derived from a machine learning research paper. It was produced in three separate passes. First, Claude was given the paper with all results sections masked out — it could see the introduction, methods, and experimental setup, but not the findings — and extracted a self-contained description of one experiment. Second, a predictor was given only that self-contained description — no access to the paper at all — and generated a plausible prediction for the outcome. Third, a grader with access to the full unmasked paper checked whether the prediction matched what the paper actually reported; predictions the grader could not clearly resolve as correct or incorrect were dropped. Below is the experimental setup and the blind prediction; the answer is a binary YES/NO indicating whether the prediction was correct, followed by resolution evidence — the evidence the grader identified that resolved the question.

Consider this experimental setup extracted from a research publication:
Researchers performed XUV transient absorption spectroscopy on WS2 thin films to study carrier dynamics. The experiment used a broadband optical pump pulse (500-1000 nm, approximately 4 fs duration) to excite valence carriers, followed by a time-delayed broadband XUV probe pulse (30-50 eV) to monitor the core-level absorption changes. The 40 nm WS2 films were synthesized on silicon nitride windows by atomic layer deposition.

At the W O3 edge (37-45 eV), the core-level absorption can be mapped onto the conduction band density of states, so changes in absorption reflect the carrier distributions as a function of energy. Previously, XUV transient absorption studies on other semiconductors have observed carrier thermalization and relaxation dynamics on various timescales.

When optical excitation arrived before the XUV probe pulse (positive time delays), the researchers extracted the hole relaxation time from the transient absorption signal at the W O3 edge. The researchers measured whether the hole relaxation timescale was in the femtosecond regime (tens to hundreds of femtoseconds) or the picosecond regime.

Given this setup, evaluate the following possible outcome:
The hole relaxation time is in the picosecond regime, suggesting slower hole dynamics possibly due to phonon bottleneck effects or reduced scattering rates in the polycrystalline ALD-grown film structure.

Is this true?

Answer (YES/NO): YES